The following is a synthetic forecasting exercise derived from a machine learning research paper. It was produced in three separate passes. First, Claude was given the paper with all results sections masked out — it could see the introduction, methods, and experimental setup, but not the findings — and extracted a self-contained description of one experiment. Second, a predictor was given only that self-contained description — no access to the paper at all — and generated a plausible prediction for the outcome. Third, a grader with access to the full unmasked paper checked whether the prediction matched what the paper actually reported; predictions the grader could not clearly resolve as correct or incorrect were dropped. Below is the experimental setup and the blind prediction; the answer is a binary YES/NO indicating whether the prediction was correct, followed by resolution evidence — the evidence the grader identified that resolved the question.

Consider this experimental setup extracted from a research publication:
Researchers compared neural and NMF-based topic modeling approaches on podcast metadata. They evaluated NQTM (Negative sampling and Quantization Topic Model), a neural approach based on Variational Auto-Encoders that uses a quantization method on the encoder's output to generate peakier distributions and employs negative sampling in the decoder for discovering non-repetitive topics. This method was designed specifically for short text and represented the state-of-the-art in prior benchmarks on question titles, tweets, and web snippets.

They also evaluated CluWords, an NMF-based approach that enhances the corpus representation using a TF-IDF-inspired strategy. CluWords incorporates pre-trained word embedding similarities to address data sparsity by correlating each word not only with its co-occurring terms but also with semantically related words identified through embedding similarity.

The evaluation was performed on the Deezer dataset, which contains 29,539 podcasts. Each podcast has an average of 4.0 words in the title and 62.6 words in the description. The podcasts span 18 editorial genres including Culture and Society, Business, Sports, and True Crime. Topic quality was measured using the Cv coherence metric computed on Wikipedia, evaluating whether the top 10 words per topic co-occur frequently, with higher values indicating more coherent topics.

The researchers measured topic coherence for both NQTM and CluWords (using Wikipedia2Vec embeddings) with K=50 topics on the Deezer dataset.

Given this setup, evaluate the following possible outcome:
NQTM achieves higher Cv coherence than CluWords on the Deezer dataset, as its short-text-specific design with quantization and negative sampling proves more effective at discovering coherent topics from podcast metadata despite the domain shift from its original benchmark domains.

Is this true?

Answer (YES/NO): NO